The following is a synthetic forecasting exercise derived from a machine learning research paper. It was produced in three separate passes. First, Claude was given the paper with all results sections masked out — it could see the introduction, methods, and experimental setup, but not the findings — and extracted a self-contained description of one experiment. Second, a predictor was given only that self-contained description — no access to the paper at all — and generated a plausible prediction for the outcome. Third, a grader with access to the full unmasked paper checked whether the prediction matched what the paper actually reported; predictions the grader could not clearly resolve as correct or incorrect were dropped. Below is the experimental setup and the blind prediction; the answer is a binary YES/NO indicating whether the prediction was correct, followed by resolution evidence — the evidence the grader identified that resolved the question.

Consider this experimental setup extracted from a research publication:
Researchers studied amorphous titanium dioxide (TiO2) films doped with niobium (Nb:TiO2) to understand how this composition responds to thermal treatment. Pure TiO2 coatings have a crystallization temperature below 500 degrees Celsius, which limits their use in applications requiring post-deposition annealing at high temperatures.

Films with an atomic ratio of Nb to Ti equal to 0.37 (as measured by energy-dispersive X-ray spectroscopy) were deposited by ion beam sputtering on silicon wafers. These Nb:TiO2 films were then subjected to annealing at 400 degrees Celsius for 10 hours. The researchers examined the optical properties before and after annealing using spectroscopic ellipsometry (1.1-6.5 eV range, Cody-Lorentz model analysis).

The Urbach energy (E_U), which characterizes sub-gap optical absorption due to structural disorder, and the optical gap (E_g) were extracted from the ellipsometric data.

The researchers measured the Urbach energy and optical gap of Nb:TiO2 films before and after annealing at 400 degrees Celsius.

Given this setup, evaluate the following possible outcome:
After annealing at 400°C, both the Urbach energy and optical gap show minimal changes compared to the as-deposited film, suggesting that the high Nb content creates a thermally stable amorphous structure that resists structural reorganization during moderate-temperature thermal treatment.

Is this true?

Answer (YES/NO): NO